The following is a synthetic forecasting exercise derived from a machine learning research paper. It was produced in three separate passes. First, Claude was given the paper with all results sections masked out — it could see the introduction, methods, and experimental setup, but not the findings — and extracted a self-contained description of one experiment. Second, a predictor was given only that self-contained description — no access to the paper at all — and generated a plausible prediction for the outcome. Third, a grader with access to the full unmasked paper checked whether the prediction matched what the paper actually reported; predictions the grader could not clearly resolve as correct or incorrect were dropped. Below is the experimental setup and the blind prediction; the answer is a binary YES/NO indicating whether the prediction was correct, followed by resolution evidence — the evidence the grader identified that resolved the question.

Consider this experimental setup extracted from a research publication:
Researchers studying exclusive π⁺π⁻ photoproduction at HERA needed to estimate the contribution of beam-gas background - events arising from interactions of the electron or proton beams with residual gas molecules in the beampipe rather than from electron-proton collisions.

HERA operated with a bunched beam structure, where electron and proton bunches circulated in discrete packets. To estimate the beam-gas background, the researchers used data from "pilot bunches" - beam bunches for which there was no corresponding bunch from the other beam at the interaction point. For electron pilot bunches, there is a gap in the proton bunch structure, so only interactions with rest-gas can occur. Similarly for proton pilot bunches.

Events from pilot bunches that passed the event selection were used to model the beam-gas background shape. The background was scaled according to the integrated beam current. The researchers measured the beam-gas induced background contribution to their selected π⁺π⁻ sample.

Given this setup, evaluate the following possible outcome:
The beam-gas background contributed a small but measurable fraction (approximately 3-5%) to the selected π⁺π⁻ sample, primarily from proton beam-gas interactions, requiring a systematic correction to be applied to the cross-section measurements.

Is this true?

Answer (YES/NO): NO